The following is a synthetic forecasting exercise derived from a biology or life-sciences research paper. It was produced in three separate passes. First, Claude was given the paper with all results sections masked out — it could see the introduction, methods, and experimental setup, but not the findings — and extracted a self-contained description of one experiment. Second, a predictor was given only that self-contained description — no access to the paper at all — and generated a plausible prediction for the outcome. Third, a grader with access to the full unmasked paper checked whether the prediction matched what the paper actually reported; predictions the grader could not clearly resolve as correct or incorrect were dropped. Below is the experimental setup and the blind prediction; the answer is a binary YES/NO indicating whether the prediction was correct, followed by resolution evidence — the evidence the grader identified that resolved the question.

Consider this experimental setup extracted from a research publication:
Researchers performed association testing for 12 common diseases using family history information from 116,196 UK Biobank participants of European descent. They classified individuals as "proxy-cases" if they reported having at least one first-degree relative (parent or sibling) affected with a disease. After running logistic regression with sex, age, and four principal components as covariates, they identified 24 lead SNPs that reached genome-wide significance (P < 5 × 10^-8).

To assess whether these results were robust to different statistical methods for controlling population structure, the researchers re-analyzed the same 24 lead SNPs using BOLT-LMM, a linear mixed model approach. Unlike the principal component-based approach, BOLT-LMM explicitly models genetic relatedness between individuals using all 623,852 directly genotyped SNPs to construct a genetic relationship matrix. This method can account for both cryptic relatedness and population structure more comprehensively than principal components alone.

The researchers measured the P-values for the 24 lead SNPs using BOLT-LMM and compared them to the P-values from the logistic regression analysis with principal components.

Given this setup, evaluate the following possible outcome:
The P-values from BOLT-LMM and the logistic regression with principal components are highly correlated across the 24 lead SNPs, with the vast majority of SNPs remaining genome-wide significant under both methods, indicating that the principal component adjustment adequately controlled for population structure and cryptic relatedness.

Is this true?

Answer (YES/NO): YES